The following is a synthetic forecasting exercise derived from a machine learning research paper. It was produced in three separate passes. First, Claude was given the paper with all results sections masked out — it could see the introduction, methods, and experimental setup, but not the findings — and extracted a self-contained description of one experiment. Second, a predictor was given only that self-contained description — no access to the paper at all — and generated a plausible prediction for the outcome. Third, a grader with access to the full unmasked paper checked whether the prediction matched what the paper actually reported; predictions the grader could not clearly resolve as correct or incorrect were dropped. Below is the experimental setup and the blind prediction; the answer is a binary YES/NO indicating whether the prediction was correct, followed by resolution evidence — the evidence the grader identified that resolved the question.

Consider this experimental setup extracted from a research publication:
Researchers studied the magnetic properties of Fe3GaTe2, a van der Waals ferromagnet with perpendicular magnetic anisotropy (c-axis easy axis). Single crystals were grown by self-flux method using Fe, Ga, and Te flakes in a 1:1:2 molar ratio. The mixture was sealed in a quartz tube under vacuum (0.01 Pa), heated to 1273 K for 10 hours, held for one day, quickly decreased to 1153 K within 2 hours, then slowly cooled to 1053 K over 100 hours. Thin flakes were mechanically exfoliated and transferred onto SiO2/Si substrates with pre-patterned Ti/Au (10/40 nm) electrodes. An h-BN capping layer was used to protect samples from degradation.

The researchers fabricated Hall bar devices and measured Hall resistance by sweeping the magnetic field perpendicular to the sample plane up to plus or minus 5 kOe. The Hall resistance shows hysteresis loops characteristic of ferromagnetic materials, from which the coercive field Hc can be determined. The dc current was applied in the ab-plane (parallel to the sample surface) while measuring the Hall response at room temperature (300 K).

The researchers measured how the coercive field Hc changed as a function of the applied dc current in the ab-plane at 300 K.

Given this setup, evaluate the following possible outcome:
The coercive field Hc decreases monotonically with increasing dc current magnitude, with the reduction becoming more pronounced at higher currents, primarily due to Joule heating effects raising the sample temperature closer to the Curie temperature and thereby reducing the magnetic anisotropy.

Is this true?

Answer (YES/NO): NO